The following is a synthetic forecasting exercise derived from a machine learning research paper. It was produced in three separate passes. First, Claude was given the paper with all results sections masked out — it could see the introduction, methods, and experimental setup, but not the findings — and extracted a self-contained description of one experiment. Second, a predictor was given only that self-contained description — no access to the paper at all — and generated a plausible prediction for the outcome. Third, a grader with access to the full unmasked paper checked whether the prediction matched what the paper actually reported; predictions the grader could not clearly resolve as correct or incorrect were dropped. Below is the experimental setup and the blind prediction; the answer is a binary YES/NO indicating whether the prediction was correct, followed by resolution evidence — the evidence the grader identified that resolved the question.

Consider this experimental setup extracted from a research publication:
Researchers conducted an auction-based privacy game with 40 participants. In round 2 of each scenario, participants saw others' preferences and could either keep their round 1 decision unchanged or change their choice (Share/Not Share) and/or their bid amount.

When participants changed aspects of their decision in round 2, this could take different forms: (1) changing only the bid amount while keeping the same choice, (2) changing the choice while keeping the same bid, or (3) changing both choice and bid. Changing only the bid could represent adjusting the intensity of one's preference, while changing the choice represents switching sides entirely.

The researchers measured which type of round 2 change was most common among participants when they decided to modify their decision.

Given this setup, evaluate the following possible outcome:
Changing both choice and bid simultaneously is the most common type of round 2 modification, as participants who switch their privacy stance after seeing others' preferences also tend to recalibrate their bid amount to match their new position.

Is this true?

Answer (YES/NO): NO